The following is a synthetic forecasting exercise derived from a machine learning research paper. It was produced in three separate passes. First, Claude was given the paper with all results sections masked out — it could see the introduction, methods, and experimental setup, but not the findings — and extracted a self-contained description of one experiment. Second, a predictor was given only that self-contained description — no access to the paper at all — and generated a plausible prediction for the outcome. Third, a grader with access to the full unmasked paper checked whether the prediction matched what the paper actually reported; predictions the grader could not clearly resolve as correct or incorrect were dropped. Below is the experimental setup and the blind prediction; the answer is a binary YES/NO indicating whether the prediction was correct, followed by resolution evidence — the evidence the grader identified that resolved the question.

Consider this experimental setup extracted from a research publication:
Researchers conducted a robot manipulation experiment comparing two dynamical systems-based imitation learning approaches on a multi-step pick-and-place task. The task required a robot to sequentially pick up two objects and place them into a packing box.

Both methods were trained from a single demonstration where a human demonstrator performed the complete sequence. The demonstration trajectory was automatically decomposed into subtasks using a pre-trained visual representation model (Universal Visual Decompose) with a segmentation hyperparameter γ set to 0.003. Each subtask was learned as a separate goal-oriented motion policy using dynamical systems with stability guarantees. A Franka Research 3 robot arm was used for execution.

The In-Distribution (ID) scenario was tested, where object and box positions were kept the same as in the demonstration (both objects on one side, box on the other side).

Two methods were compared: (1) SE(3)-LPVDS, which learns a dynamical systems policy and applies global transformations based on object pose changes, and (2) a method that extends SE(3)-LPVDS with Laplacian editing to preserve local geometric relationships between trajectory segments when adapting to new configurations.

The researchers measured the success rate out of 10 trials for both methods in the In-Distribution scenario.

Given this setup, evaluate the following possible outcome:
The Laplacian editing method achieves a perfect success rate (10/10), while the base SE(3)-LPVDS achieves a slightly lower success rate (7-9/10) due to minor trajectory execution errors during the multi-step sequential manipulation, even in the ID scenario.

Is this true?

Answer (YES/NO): NO